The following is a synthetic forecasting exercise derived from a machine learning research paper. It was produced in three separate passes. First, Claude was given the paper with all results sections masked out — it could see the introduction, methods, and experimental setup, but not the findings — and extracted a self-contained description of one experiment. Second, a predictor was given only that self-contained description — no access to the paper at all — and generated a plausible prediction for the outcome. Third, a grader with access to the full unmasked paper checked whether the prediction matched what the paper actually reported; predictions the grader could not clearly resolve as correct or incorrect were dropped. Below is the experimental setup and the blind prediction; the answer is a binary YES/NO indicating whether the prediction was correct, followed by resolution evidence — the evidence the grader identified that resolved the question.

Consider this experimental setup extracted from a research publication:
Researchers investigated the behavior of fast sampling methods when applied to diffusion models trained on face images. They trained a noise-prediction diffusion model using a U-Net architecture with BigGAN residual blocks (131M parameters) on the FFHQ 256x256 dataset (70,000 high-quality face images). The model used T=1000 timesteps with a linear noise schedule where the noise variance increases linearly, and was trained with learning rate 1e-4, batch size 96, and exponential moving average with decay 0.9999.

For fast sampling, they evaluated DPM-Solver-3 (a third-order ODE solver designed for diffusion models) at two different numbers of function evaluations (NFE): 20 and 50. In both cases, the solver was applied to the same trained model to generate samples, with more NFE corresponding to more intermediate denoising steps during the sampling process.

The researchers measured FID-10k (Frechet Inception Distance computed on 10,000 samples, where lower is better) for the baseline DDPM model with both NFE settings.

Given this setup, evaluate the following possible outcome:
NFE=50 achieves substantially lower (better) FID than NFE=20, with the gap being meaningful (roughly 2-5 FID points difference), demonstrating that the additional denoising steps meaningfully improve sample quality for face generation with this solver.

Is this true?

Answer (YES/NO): NO